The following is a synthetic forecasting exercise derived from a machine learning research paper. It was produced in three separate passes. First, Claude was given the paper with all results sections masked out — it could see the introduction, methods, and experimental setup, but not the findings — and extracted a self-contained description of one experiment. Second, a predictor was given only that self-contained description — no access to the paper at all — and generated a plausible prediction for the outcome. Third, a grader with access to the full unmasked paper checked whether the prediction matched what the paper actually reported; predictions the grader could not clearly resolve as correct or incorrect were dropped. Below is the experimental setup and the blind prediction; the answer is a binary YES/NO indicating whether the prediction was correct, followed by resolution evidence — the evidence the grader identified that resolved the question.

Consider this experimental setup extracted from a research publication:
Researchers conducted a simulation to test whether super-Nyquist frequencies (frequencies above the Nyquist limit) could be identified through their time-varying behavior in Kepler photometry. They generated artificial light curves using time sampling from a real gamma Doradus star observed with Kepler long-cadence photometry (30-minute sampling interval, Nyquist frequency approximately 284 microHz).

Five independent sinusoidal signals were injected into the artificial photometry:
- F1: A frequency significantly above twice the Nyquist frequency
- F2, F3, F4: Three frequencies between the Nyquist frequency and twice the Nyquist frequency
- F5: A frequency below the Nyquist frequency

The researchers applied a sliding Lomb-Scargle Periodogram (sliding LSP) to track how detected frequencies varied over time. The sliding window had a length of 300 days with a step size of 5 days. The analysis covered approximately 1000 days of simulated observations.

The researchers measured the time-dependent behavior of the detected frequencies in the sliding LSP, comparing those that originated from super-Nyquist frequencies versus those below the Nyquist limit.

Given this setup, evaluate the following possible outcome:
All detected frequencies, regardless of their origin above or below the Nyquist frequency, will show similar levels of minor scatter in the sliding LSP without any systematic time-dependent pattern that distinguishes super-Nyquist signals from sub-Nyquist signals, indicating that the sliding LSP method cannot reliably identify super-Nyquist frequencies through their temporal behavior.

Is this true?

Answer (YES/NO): NO